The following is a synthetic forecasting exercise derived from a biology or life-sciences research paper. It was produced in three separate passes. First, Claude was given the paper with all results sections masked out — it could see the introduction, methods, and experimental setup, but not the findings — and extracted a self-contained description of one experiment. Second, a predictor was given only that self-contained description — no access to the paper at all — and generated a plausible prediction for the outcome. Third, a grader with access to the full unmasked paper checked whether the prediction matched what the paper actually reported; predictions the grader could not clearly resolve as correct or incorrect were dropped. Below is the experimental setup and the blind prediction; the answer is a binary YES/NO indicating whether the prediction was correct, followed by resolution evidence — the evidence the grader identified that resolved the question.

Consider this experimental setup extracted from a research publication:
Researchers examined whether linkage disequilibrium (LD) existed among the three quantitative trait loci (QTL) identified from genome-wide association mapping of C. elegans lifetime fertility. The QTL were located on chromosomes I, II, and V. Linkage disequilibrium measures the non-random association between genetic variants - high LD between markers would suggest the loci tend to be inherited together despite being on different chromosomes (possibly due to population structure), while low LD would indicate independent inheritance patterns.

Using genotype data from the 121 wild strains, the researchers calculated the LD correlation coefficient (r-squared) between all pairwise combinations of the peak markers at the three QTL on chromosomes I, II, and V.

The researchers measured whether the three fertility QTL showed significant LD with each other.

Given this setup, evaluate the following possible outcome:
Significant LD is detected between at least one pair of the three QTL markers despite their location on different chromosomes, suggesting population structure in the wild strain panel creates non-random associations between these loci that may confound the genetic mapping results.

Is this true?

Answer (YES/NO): NO